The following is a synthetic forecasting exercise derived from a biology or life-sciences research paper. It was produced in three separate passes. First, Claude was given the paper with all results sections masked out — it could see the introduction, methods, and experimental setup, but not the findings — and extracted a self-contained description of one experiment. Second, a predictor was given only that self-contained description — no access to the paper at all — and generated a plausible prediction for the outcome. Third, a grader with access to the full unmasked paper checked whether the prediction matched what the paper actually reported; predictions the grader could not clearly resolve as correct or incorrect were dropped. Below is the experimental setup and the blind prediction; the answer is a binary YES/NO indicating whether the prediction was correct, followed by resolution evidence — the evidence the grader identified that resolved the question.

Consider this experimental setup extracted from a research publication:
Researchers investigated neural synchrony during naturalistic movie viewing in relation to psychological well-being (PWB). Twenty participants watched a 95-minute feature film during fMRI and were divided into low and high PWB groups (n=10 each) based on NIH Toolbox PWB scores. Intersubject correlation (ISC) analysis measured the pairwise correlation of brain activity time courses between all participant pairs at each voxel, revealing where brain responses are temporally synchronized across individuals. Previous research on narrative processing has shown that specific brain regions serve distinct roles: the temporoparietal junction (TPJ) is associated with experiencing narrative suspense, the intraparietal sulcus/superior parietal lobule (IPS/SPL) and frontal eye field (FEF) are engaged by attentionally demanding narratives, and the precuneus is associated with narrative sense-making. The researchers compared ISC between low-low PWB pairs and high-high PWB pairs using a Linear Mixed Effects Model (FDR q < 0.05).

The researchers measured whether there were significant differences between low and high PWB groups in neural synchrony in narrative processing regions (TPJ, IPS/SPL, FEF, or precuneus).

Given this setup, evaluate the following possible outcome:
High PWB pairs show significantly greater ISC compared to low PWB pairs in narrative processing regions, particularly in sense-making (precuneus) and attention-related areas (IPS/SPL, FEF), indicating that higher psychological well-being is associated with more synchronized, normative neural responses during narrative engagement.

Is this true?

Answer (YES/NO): NO